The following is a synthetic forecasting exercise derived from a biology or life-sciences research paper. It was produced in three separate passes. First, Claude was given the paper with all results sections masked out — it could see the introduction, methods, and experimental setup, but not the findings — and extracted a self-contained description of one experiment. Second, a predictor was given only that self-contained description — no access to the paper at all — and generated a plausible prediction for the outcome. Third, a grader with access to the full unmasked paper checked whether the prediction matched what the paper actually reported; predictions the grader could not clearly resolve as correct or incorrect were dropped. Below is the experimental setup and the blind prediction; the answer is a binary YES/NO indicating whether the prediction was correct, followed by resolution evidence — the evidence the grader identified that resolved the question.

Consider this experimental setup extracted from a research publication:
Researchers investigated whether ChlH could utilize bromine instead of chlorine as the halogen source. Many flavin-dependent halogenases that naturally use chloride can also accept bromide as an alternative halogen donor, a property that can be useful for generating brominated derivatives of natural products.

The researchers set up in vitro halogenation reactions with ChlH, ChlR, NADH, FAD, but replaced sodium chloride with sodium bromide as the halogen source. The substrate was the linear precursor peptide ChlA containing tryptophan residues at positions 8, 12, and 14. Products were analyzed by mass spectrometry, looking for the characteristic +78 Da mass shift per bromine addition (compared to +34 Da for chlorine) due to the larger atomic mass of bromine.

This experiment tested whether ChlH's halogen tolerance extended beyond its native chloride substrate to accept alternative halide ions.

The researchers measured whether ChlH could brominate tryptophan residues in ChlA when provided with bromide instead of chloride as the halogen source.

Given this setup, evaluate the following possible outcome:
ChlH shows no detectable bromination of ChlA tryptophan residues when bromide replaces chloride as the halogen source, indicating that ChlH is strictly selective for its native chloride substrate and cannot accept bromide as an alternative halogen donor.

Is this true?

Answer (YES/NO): NO